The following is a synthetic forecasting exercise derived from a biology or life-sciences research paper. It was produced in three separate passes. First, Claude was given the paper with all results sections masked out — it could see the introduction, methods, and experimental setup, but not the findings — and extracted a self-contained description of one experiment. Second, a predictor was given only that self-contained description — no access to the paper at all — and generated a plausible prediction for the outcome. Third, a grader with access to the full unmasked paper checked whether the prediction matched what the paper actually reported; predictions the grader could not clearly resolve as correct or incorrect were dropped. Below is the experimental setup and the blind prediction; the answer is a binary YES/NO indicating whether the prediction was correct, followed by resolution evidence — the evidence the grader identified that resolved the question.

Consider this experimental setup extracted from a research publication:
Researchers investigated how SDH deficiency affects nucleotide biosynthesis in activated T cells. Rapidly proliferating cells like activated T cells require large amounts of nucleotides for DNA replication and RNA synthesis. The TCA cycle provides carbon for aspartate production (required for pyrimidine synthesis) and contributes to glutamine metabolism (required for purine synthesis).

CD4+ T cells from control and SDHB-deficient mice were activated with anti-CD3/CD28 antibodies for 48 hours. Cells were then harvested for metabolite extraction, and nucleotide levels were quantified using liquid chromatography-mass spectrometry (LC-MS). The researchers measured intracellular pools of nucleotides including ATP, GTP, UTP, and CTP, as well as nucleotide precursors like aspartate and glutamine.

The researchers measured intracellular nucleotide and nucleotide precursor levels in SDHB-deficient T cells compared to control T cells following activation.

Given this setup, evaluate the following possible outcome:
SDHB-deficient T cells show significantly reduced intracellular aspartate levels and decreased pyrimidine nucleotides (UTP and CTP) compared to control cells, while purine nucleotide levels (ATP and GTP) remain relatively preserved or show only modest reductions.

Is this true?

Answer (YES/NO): NO